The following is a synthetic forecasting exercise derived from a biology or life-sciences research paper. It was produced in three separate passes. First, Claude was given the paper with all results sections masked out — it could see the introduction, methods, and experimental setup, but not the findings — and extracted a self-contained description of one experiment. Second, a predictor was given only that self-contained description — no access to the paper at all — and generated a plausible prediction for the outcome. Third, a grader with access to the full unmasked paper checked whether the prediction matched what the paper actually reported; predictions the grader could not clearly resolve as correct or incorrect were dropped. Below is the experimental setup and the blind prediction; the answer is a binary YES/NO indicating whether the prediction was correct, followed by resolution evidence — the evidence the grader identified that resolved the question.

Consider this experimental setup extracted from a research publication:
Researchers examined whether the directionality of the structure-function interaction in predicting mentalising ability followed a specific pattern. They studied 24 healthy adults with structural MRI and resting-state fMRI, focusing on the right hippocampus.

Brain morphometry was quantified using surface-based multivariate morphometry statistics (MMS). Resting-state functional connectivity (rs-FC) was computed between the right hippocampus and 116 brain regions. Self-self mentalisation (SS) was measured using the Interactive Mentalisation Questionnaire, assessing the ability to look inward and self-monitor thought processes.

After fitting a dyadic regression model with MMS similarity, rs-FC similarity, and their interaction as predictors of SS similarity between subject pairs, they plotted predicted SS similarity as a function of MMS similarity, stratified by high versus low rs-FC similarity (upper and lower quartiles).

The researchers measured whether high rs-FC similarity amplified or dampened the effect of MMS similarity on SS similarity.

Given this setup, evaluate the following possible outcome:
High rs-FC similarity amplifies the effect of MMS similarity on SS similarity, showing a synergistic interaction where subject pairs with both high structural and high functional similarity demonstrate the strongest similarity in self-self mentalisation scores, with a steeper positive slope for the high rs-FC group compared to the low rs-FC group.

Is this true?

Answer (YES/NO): YES